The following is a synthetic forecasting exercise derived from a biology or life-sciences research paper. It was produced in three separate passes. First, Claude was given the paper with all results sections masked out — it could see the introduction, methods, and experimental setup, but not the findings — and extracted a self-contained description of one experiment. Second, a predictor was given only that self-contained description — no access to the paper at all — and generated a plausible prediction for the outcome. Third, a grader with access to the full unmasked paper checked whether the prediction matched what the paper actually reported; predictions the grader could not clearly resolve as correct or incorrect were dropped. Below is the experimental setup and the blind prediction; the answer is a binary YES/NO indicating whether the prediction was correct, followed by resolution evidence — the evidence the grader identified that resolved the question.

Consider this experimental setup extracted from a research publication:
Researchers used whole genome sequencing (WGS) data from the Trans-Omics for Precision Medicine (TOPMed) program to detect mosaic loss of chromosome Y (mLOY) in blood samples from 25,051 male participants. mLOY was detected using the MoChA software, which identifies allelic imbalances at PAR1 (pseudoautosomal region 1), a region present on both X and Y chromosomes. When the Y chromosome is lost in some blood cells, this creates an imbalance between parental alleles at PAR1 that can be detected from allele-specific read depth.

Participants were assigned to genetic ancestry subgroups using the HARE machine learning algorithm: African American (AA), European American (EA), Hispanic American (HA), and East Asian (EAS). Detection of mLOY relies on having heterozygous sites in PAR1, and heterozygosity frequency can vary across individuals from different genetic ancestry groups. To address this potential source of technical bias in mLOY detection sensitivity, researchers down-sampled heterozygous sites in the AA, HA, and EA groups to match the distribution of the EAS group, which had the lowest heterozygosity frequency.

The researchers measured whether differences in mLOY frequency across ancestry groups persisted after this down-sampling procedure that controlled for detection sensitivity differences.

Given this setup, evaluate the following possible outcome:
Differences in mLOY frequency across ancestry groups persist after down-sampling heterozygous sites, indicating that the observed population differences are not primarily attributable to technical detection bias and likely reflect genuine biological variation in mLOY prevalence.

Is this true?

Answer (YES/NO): YES